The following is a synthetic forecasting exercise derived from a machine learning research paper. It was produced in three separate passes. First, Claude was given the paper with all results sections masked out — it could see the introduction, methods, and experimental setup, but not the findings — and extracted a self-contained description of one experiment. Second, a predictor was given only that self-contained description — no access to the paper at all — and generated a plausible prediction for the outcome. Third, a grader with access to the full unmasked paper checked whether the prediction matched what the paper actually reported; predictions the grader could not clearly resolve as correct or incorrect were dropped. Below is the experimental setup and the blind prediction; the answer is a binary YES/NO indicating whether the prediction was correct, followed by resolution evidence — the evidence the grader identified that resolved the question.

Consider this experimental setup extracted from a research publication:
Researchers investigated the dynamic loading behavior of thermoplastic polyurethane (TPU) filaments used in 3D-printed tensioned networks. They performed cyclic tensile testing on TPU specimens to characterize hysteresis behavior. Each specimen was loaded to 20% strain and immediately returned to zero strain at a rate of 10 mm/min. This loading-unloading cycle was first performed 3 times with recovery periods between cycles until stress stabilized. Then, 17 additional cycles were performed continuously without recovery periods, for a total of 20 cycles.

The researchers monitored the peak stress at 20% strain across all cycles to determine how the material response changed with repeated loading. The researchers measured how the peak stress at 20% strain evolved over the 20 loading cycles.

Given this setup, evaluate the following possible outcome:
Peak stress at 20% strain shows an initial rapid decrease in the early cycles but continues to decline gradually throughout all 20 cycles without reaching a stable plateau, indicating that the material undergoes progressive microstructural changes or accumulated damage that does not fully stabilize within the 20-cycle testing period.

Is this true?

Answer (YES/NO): YES